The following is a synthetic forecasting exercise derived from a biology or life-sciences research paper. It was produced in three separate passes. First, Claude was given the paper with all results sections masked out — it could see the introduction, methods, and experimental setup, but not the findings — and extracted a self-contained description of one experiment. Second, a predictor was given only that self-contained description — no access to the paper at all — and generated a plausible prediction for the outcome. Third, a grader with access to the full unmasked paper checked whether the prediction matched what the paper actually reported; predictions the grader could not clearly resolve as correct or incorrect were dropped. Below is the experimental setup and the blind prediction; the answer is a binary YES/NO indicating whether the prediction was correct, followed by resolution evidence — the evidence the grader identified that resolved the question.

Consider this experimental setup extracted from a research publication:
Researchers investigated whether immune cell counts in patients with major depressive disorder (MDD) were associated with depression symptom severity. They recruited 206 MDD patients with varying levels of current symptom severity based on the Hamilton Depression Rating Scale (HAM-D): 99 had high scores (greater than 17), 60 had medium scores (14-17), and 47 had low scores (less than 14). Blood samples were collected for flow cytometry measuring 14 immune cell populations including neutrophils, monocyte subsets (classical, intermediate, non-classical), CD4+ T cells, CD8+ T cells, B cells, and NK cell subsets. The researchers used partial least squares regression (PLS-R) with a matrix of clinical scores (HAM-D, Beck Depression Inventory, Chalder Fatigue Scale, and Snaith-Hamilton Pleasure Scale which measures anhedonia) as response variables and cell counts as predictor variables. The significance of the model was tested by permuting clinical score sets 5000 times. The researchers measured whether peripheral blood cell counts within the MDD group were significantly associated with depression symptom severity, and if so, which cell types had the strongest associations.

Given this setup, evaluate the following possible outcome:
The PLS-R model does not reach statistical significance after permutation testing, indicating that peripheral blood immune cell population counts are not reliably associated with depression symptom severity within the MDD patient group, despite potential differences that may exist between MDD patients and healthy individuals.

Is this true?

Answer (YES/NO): NO